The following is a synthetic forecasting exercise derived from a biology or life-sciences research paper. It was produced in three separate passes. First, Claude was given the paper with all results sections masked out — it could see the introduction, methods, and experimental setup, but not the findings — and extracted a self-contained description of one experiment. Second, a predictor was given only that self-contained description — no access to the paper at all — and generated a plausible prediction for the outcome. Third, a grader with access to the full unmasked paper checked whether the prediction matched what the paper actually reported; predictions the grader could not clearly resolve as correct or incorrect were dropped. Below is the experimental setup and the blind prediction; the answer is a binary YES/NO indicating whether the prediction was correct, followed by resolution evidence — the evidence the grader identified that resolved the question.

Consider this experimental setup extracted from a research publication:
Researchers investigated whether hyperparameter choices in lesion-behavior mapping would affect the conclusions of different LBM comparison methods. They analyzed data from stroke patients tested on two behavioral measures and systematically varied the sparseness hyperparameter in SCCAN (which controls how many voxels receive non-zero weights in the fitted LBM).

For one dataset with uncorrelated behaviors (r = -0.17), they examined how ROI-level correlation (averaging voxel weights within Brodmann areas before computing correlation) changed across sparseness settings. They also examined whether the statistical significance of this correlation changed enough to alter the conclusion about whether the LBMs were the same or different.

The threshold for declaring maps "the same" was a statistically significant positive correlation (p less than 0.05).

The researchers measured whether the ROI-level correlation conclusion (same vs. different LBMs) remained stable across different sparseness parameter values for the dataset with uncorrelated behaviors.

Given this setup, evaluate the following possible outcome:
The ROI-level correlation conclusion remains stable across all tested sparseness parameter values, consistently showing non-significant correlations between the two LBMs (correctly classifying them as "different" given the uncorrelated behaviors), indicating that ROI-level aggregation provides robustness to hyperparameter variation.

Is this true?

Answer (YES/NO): NO